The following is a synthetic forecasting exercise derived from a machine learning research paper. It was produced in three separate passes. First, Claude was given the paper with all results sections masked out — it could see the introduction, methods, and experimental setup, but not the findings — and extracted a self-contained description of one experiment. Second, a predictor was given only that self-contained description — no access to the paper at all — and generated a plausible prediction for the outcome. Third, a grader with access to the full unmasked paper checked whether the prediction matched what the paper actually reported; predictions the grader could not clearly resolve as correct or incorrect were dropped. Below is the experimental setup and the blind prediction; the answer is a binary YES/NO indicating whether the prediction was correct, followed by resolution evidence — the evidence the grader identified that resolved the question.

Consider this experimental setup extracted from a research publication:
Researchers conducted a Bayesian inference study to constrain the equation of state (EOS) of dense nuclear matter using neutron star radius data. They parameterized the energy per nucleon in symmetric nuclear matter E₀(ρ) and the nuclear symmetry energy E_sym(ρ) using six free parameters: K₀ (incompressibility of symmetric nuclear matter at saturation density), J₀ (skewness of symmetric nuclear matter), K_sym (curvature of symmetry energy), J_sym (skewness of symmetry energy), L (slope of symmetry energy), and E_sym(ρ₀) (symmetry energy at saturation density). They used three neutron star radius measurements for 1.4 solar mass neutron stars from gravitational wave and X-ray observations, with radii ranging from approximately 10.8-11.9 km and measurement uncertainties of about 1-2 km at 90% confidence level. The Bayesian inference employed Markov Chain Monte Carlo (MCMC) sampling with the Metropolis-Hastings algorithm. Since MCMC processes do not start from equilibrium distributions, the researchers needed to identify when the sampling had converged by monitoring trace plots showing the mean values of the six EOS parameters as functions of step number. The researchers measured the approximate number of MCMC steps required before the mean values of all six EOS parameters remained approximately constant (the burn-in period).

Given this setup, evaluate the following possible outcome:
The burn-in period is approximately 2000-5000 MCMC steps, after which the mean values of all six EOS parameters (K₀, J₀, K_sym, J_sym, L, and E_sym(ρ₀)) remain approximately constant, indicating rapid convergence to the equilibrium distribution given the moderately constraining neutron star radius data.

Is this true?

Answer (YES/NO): NO